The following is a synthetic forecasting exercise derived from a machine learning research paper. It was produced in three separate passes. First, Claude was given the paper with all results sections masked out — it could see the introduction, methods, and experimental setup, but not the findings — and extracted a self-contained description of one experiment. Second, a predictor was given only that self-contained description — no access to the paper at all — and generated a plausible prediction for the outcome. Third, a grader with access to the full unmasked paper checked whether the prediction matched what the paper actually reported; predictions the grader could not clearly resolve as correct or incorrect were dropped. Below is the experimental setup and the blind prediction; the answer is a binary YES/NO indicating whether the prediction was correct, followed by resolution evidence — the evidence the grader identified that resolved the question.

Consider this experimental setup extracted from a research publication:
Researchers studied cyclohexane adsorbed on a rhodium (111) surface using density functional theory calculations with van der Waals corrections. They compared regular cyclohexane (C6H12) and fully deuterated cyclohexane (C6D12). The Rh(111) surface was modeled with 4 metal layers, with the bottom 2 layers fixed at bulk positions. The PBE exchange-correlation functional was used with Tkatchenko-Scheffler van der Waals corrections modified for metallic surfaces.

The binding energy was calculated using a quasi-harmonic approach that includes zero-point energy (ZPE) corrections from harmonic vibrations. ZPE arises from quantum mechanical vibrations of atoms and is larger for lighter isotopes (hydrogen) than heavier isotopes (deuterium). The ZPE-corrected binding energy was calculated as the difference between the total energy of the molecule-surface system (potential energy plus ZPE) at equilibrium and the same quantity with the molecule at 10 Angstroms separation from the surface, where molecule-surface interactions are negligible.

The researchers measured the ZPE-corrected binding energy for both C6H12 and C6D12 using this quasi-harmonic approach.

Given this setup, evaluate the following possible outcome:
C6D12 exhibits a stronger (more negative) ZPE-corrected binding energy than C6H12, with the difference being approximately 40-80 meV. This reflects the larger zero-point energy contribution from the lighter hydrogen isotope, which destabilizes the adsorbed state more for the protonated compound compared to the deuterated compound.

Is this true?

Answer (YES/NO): NO